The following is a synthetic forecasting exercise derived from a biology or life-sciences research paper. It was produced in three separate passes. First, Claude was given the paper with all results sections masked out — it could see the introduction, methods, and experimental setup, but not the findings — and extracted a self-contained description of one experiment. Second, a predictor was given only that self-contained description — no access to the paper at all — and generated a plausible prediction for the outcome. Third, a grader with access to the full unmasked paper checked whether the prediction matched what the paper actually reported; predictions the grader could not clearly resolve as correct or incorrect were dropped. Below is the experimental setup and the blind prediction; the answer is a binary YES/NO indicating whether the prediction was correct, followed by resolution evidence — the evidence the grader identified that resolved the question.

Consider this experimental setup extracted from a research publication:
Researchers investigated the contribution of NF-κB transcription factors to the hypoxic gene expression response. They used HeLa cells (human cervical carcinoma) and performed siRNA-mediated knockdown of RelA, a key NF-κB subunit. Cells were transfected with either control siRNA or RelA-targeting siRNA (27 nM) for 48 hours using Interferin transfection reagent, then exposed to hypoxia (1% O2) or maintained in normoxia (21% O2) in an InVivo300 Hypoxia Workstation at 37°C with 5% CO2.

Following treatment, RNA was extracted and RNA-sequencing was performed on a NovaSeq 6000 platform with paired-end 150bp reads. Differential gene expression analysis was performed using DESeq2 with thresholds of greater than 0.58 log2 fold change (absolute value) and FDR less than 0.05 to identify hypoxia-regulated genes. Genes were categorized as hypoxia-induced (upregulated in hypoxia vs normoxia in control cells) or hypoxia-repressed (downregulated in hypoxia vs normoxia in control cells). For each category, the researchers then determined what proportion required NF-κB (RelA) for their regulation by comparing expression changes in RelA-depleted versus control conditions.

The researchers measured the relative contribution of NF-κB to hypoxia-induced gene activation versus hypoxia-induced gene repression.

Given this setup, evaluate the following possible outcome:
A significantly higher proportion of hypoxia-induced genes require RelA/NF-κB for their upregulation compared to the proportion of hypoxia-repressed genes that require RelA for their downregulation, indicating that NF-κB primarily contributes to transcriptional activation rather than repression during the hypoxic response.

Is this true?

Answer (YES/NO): NO